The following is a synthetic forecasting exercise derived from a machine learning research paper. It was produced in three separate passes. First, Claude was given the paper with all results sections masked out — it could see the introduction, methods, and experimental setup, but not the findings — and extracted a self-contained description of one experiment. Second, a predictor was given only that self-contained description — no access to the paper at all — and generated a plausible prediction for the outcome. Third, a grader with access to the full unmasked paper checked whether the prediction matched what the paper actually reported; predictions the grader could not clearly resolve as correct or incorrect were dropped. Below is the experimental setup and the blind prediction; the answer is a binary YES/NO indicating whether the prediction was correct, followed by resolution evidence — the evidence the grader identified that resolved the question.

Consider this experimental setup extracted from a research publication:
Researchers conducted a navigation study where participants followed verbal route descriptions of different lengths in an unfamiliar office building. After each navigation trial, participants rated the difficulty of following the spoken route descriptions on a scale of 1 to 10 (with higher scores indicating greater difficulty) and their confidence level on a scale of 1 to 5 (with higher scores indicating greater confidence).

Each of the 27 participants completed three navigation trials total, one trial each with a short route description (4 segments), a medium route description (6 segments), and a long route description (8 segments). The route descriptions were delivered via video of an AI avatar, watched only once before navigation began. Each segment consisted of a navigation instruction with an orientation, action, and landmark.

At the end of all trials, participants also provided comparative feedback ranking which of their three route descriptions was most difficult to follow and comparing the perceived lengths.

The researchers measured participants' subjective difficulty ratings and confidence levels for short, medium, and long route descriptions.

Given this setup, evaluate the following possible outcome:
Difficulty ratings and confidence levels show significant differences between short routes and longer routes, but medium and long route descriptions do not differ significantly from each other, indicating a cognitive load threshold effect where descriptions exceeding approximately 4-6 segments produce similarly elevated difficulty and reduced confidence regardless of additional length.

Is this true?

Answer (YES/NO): NO